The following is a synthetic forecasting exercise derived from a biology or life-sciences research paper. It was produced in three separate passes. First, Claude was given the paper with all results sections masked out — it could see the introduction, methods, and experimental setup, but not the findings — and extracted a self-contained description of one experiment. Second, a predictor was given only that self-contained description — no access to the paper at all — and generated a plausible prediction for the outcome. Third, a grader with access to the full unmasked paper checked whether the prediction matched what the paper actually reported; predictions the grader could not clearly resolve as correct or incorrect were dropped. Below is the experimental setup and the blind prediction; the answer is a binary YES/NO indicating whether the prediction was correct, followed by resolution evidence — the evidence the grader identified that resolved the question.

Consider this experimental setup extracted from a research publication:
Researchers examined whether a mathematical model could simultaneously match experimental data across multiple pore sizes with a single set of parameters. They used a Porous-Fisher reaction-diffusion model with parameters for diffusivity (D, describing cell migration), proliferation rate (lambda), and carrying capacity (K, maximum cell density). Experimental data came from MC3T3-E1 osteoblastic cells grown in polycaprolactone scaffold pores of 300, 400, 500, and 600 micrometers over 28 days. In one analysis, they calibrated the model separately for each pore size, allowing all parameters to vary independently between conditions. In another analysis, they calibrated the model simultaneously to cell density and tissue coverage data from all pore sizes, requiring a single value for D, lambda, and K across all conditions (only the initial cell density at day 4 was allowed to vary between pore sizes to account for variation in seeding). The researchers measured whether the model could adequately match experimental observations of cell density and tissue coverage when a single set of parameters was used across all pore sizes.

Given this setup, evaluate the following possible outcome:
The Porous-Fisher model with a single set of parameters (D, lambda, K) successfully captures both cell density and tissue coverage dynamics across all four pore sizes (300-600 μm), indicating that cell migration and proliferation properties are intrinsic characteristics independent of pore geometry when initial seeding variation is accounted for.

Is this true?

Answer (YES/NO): YES